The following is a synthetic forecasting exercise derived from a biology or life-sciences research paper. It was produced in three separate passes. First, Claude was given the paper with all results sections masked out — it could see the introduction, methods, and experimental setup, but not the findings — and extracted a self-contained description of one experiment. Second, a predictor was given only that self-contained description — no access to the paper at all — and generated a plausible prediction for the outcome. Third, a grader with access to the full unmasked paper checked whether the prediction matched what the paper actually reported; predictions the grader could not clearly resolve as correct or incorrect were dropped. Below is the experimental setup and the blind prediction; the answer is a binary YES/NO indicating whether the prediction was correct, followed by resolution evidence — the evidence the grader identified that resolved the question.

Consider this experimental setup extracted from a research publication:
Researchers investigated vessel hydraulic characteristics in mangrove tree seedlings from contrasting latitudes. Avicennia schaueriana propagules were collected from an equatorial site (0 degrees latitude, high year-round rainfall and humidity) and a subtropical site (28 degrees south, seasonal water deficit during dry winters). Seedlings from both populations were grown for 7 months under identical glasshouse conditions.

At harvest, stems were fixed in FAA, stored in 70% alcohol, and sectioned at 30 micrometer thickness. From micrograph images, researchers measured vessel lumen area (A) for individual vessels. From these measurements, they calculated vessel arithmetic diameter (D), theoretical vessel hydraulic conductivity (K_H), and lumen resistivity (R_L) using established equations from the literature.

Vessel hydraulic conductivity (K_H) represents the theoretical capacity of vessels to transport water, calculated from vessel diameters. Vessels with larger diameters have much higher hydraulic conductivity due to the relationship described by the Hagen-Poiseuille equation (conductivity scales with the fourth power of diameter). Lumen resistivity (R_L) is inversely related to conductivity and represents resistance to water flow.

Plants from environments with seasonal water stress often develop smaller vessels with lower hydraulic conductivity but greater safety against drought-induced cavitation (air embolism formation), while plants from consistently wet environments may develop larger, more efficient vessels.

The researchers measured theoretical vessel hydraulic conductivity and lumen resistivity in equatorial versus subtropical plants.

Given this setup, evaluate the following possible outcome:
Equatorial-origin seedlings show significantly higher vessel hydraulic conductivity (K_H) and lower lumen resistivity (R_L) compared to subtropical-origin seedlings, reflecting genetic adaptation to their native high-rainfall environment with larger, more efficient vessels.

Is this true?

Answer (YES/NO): NO